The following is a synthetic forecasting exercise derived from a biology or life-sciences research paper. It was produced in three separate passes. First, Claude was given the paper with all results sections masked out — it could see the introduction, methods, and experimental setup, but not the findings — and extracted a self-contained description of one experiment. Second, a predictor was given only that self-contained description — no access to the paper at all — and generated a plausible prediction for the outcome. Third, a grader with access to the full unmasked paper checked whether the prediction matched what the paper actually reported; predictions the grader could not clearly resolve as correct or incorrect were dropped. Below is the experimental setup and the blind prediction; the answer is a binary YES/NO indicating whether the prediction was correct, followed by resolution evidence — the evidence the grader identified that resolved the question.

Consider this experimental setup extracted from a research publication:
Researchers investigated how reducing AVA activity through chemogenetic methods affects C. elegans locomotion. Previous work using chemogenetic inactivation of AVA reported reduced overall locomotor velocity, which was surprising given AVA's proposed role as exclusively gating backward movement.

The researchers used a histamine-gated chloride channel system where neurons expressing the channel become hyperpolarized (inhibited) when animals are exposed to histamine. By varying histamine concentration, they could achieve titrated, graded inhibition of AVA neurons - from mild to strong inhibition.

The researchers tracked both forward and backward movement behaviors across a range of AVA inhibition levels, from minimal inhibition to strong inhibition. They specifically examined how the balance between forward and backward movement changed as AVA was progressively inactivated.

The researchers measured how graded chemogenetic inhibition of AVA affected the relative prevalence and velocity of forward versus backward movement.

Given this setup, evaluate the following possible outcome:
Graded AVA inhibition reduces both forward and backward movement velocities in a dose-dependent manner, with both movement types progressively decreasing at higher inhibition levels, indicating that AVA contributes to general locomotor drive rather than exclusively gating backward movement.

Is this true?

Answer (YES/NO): YES